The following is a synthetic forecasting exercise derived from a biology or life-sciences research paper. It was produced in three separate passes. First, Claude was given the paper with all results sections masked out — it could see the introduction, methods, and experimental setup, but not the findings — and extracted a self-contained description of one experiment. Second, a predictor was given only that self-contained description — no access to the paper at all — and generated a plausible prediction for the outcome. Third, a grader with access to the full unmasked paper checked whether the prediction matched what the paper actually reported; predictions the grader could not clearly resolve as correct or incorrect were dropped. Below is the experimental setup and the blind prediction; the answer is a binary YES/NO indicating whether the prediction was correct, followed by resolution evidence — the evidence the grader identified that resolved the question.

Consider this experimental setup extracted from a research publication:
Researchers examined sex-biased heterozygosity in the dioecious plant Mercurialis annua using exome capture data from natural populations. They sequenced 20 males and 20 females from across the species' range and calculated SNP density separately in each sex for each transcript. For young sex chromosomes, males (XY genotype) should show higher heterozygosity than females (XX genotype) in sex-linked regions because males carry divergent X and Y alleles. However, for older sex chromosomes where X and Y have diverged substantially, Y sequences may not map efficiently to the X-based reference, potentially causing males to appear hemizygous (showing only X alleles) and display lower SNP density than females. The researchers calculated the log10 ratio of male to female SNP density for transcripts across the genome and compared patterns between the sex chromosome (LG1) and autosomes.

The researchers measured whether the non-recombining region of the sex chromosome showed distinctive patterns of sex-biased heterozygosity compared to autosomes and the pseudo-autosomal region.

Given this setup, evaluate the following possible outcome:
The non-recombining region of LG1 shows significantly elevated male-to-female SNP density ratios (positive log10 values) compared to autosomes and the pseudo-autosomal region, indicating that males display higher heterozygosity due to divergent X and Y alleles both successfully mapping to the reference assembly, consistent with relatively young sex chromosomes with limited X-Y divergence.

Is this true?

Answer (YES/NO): YES